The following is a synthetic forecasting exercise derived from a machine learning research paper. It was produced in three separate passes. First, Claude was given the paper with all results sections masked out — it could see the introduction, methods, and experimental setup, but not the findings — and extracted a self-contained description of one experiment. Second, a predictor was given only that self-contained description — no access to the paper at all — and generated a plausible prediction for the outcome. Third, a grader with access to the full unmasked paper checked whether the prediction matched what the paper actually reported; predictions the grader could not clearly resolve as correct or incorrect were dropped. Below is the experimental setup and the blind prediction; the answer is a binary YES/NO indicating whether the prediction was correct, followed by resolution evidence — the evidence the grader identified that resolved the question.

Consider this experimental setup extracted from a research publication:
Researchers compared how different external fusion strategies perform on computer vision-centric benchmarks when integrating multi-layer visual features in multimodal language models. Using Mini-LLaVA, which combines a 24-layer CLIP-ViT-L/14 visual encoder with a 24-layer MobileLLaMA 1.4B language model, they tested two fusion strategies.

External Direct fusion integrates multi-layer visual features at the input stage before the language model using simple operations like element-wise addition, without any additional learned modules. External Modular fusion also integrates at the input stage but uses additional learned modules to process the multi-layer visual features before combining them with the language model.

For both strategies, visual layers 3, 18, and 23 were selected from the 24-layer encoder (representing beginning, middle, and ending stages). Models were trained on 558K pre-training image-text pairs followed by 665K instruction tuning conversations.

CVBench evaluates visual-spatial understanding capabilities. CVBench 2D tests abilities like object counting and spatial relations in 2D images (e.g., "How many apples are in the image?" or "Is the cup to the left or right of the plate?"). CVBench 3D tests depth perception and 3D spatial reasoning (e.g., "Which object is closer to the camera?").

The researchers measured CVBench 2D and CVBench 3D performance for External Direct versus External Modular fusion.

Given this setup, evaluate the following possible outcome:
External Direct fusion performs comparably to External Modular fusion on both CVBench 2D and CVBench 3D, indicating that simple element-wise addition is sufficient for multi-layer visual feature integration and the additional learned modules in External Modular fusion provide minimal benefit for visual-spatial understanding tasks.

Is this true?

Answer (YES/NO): NO